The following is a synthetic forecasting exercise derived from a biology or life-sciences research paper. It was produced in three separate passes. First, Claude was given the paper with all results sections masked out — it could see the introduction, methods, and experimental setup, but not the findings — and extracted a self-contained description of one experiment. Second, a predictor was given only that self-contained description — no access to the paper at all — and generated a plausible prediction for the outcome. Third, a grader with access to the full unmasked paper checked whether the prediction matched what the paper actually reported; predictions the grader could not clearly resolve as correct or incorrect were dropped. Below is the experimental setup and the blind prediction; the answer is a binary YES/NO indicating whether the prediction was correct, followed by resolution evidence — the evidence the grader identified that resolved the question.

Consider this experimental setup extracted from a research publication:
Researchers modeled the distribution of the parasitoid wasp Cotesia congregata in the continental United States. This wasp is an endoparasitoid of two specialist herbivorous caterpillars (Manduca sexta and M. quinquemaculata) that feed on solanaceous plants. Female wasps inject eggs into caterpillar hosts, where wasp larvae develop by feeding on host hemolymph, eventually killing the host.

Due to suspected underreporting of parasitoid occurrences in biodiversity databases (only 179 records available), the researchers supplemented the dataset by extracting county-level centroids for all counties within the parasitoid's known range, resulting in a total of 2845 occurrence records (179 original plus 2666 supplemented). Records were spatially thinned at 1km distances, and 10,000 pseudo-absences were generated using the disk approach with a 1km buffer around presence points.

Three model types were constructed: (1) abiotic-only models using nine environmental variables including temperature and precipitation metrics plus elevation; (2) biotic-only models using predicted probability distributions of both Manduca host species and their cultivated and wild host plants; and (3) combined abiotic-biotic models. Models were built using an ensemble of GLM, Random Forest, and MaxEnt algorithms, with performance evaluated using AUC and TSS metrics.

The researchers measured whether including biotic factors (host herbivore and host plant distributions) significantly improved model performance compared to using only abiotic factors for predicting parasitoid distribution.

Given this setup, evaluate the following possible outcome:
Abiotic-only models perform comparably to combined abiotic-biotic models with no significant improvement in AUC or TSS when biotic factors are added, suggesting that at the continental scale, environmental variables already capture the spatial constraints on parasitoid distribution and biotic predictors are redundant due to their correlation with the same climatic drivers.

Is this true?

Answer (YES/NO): YES